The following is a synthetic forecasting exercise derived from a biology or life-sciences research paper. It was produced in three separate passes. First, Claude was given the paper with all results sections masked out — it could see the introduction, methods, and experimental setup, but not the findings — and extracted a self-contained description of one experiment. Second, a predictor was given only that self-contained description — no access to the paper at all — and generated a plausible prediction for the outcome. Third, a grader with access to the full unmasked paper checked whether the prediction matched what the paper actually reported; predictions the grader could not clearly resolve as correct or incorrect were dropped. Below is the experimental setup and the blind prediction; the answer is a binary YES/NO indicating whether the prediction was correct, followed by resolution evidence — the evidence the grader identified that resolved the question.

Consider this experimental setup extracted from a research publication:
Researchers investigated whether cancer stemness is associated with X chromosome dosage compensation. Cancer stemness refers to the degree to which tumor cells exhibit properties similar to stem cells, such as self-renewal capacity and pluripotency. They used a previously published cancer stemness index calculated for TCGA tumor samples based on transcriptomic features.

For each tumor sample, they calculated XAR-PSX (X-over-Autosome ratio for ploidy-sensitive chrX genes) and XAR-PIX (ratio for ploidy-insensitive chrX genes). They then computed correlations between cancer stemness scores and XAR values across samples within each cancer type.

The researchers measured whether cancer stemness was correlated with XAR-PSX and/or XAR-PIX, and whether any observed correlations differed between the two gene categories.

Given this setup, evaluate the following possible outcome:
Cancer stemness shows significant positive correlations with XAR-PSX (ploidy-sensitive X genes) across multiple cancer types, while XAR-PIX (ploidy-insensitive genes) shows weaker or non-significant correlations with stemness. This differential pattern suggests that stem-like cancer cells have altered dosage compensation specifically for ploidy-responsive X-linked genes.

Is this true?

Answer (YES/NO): NO